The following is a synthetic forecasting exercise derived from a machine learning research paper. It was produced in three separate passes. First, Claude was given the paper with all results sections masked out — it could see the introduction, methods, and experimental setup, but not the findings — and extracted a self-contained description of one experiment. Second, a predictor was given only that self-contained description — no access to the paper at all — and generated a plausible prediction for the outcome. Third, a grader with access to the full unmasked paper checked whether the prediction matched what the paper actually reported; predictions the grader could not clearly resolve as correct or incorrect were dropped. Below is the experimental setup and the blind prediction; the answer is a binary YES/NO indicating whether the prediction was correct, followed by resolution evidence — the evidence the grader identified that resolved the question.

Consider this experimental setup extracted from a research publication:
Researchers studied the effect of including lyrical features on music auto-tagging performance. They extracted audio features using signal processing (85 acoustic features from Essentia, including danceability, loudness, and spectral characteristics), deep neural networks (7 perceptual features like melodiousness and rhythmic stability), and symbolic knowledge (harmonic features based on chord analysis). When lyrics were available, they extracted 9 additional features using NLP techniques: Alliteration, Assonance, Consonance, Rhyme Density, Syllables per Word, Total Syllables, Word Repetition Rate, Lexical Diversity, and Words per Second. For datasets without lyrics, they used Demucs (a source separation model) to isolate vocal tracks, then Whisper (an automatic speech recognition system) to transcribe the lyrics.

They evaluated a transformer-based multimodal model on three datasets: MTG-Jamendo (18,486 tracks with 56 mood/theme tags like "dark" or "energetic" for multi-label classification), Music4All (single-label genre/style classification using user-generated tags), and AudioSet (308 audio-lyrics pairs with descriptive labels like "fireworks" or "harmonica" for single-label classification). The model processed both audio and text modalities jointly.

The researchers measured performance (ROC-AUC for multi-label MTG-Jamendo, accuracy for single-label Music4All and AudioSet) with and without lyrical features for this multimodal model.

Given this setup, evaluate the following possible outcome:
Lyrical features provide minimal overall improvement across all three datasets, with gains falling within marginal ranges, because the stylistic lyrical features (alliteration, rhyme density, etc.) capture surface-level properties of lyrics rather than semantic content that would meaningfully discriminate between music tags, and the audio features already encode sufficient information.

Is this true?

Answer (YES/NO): NO